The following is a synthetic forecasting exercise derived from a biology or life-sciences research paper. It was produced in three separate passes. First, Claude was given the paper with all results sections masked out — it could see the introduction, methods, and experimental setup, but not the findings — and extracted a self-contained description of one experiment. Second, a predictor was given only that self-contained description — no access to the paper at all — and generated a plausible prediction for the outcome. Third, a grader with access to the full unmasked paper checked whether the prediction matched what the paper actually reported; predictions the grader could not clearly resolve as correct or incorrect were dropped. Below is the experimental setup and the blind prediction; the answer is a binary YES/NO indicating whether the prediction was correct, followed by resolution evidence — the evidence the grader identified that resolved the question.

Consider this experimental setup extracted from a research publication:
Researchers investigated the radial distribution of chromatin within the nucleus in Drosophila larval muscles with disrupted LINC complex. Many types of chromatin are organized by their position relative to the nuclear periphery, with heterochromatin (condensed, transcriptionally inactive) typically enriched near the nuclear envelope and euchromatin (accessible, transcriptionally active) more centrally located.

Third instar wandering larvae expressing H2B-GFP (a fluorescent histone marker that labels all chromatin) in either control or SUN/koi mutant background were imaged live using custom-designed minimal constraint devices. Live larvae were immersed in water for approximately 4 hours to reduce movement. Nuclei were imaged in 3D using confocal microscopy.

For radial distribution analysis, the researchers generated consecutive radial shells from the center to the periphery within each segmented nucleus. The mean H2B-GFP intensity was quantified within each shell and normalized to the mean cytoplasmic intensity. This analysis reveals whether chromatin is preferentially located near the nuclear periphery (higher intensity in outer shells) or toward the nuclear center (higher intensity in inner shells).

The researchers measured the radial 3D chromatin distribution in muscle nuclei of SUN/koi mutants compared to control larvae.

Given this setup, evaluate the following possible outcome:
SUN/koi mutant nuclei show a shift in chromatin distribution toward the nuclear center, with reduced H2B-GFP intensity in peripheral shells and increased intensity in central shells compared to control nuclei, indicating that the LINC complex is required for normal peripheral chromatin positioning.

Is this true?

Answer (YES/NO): YES